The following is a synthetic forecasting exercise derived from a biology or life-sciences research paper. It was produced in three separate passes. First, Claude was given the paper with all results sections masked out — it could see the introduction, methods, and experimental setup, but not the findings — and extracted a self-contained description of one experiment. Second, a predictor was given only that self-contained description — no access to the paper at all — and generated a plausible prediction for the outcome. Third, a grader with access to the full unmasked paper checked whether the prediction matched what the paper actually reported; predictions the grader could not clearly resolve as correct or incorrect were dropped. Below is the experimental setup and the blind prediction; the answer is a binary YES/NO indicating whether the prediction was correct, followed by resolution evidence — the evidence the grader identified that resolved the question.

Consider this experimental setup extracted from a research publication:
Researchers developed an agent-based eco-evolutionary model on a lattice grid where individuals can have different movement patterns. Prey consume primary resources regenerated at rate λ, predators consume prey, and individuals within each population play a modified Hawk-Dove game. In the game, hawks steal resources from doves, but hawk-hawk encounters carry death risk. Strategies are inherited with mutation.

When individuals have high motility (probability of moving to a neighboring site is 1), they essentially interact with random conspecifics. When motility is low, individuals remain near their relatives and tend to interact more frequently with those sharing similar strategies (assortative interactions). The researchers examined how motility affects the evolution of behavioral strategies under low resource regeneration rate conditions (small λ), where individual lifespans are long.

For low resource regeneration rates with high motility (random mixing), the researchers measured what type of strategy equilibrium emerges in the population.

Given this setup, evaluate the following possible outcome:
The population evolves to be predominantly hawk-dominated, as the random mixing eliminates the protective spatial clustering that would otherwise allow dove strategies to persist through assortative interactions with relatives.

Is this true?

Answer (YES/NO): NO